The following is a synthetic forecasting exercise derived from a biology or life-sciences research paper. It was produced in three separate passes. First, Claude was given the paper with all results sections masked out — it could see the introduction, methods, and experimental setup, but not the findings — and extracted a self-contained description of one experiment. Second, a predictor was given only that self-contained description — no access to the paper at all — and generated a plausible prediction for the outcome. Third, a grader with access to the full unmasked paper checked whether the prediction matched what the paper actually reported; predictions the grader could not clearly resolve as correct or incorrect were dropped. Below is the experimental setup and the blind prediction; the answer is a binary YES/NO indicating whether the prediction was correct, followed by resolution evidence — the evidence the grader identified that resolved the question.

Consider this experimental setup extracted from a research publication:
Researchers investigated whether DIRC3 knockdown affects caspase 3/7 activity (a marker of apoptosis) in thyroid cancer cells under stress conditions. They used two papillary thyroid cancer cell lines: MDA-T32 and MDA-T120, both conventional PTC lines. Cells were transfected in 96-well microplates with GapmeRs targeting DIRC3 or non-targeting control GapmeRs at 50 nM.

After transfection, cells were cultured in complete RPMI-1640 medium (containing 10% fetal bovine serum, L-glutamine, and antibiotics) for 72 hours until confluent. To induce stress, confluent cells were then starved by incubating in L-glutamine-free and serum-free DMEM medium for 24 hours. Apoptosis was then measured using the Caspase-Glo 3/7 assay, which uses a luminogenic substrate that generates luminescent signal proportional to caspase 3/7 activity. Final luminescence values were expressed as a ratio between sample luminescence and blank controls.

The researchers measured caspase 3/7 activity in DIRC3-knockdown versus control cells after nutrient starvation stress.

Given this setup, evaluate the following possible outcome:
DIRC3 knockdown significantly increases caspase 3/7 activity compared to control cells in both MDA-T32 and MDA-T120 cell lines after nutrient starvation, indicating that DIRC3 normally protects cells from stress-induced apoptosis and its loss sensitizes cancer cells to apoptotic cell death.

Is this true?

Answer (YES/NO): NO